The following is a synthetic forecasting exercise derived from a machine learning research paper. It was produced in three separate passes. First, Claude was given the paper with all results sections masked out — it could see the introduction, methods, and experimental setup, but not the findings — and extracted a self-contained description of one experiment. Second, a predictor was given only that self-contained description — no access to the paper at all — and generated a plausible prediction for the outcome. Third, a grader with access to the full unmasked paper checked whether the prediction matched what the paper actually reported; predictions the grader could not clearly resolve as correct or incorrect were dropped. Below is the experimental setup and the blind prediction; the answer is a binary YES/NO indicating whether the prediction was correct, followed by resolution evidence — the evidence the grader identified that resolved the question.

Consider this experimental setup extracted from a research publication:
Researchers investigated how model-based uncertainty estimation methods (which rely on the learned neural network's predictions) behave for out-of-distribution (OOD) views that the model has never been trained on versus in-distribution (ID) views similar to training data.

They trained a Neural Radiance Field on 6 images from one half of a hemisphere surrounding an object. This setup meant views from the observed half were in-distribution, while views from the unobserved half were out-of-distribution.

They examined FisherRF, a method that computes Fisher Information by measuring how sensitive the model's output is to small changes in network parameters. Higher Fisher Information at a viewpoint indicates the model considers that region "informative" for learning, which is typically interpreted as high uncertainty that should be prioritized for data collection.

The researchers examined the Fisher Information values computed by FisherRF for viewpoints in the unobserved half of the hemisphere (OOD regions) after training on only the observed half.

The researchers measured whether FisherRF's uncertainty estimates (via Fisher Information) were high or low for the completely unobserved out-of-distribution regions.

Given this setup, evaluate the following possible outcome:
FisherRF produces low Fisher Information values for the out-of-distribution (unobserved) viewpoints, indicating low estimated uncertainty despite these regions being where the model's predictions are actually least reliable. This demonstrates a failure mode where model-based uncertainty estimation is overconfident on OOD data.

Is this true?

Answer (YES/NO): YES